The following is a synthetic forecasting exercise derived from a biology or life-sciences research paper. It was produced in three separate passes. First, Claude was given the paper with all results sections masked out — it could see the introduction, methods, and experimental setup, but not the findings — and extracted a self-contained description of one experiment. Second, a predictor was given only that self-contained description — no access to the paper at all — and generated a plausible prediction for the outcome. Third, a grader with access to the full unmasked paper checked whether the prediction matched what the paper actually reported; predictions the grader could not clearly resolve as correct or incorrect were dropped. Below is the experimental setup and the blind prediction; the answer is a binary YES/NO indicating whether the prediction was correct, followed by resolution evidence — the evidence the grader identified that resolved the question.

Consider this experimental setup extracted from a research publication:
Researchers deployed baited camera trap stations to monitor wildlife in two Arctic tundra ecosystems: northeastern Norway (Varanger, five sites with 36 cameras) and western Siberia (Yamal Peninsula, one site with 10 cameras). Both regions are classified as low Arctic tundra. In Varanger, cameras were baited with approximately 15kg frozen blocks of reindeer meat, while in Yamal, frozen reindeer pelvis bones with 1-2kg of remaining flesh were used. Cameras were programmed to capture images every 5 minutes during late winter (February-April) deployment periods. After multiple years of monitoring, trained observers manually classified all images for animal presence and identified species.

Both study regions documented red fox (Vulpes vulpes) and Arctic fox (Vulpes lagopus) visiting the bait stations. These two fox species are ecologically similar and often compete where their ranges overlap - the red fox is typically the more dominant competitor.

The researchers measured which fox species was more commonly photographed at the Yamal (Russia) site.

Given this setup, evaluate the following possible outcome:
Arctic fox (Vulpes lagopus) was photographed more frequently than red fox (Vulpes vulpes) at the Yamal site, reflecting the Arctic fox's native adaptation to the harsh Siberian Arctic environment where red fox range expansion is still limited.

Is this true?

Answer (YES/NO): YES